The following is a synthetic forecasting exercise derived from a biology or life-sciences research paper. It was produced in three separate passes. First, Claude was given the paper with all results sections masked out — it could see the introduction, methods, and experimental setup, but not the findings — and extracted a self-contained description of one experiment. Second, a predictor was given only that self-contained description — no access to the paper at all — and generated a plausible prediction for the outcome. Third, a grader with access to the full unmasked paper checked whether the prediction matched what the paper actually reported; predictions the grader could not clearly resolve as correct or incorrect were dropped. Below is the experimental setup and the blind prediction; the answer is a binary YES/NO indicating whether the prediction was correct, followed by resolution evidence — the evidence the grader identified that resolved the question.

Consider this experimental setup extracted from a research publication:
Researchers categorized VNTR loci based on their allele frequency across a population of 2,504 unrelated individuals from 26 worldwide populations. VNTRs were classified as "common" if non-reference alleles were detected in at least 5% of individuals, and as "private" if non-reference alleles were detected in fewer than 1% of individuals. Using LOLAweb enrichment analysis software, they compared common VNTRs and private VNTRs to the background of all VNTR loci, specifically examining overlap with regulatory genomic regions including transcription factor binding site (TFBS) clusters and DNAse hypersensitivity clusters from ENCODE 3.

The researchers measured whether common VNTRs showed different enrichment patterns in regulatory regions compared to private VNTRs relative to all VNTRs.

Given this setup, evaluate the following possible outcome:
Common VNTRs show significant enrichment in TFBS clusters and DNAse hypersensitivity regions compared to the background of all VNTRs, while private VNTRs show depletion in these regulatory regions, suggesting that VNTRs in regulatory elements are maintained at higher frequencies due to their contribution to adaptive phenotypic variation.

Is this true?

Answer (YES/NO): NO